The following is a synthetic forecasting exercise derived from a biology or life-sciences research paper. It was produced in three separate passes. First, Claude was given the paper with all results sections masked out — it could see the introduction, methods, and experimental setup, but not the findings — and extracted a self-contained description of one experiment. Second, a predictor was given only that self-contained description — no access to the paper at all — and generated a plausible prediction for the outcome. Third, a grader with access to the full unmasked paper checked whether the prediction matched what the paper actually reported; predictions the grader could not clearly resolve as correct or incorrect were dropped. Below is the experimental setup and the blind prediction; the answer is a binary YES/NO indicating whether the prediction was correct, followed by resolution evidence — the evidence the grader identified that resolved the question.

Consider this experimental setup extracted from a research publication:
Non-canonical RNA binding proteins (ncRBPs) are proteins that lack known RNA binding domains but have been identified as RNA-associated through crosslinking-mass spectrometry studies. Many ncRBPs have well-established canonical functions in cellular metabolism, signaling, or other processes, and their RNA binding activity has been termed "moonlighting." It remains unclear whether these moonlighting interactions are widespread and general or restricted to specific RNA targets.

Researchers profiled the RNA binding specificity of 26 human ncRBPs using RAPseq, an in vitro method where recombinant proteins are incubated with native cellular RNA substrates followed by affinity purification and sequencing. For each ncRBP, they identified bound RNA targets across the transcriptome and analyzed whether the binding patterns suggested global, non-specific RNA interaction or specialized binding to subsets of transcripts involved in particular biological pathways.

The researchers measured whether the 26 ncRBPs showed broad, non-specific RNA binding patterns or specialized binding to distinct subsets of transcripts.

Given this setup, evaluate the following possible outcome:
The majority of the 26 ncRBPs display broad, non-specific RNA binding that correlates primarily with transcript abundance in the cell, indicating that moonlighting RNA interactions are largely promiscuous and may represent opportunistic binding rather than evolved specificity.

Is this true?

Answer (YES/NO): NO